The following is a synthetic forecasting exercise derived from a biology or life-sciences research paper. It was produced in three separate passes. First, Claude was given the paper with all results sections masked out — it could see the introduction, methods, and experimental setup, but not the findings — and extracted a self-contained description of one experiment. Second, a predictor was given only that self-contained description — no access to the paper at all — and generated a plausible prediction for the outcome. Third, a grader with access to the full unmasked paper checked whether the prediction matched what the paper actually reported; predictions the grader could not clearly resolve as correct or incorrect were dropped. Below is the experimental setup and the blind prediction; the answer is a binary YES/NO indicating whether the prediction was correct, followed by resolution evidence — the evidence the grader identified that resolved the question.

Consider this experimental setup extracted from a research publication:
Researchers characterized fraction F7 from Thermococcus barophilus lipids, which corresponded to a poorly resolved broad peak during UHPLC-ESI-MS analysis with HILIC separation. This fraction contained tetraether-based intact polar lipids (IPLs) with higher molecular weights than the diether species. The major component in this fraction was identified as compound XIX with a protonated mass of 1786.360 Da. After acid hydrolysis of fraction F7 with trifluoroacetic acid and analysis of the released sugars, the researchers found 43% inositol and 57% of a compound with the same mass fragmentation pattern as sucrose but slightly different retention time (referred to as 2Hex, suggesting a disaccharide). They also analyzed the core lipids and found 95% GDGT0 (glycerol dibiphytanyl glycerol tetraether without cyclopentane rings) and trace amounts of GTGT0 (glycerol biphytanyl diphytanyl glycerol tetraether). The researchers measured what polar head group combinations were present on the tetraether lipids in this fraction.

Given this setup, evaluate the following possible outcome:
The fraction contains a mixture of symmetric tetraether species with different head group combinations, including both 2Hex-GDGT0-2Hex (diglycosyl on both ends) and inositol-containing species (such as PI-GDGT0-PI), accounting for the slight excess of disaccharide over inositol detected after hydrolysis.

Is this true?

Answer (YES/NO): NO